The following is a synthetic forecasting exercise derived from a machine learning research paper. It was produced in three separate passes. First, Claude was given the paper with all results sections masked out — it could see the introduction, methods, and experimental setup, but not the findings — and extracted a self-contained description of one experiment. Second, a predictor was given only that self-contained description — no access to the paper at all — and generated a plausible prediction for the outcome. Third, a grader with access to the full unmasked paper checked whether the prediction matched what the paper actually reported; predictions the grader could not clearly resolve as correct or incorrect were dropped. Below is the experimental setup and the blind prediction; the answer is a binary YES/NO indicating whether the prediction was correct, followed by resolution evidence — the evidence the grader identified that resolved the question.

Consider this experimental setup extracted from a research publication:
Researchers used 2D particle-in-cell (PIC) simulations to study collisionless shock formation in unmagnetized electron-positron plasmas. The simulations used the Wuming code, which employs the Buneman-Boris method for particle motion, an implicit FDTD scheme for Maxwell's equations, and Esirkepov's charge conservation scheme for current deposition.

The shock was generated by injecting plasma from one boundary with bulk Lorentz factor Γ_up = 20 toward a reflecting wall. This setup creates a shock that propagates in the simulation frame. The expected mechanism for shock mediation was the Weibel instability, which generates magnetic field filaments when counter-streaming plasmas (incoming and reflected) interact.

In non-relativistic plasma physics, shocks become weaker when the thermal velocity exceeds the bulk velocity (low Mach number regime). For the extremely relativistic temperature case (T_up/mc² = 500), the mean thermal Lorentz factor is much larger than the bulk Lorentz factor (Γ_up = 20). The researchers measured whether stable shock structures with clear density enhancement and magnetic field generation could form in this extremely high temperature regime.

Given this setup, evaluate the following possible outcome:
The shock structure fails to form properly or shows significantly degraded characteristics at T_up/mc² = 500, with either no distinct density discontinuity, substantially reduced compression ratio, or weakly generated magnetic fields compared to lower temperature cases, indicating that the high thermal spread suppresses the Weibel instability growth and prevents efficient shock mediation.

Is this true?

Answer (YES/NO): NO